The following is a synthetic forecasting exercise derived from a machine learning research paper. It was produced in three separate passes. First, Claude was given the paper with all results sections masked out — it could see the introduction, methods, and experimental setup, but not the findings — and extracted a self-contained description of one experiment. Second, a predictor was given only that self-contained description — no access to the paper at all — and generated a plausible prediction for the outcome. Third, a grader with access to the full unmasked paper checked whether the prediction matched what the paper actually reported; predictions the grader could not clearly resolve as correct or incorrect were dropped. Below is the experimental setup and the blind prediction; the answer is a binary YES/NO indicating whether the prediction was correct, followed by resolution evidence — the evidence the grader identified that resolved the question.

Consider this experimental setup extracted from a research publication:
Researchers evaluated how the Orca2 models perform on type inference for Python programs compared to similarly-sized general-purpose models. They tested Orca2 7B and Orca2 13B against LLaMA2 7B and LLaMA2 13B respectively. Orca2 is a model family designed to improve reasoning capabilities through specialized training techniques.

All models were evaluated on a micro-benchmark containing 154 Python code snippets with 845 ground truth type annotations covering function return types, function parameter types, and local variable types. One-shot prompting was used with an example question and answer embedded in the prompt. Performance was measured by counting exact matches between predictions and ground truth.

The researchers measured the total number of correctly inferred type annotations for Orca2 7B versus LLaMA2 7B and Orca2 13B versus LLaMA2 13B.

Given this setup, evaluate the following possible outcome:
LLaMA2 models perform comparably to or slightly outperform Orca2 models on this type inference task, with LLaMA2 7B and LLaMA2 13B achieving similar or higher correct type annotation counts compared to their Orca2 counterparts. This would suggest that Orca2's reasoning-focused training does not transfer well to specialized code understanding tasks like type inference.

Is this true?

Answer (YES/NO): NO